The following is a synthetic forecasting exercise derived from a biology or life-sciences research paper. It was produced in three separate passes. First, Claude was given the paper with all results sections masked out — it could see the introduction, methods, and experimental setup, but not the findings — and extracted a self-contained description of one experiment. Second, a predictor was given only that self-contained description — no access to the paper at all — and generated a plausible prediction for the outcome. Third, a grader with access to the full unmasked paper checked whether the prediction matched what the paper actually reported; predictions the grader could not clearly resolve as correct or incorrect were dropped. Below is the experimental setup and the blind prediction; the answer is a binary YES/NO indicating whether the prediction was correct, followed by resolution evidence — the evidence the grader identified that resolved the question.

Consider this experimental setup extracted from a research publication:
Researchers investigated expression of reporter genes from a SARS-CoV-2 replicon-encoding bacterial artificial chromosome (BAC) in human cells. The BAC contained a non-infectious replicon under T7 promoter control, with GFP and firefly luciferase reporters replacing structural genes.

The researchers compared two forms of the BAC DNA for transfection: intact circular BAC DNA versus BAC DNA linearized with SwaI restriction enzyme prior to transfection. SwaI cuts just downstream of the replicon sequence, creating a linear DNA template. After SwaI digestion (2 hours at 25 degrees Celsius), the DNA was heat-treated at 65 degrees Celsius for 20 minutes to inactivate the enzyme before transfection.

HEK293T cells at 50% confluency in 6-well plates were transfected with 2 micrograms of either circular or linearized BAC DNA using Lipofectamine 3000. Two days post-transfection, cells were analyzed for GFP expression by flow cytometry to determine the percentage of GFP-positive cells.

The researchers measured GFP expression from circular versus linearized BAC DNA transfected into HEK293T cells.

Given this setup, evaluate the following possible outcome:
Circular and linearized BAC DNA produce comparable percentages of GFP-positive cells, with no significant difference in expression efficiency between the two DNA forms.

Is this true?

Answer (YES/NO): NO